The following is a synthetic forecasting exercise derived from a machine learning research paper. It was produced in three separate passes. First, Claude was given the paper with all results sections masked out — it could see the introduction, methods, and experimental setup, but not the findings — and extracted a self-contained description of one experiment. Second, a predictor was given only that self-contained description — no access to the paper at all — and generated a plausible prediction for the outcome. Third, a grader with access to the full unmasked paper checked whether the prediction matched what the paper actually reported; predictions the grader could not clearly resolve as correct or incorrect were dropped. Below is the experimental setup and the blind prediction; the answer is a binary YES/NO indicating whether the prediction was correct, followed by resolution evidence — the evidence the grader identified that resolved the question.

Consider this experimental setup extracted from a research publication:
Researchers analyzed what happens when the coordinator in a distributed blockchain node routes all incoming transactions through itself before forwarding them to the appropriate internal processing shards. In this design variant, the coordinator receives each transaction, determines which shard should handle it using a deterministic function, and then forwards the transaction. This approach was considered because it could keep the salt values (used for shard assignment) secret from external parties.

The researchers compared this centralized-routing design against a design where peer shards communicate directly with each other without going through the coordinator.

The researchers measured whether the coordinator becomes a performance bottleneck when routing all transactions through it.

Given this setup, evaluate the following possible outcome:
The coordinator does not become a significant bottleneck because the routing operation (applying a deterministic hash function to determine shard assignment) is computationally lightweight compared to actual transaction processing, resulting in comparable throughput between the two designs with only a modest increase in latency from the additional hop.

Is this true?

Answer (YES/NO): NO